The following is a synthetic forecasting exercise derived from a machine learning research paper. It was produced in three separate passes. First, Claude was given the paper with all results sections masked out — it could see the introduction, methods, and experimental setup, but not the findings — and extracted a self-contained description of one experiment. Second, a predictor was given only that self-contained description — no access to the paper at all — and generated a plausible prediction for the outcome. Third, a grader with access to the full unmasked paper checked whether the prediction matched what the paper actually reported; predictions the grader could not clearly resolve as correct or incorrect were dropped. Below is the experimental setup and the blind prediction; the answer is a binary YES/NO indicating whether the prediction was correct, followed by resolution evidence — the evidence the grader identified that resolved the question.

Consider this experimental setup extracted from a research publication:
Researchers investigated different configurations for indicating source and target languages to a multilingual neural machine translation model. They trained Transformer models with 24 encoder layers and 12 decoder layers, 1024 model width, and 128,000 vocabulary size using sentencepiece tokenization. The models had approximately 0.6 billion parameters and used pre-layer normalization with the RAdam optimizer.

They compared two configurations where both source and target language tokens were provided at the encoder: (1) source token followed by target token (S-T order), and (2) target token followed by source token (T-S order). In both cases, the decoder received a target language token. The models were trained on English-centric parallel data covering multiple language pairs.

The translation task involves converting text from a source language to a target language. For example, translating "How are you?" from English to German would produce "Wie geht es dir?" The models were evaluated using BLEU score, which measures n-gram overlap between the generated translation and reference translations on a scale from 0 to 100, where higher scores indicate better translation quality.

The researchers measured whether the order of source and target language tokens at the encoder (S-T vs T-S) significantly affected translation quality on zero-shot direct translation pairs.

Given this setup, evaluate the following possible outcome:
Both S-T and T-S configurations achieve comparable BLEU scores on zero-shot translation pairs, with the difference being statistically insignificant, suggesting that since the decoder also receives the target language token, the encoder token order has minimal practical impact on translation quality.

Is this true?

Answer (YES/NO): YES